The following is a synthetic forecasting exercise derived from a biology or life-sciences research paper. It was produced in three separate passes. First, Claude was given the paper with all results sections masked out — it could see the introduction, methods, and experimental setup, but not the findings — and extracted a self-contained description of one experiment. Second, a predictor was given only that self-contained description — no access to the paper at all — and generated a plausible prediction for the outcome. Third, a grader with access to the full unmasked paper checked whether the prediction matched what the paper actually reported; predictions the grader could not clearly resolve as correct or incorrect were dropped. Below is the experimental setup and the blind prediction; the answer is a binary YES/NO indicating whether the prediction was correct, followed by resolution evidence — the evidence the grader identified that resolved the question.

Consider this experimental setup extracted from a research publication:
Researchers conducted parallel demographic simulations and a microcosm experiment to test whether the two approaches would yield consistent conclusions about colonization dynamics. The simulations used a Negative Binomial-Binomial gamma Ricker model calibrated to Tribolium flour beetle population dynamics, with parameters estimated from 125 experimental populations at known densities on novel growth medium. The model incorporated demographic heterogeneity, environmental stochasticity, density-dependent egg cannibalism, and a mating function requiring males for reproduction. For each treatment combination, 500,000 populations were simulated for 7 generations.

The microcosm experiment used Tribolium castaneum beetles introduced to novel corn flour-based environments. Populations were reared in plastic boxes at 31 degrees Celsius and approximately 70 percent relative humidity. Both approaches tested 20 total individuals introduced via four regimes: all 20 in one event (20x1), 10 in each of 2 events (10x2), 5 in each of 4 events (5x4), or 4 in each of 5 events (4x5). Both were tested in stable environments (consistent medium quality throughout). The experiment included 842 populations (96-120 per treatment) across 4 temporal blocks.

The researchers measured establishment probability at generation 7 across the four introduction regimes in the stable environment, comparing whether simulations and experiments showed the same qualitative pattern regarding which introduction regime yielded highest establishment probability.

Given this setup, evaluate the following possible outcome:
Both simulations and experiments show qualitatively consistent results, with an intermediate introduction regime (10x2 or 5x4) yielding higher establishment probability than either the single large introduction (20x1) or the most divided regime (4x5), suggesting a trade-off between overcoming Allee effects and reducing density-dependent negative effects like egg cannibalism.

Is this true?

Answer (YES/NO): NO